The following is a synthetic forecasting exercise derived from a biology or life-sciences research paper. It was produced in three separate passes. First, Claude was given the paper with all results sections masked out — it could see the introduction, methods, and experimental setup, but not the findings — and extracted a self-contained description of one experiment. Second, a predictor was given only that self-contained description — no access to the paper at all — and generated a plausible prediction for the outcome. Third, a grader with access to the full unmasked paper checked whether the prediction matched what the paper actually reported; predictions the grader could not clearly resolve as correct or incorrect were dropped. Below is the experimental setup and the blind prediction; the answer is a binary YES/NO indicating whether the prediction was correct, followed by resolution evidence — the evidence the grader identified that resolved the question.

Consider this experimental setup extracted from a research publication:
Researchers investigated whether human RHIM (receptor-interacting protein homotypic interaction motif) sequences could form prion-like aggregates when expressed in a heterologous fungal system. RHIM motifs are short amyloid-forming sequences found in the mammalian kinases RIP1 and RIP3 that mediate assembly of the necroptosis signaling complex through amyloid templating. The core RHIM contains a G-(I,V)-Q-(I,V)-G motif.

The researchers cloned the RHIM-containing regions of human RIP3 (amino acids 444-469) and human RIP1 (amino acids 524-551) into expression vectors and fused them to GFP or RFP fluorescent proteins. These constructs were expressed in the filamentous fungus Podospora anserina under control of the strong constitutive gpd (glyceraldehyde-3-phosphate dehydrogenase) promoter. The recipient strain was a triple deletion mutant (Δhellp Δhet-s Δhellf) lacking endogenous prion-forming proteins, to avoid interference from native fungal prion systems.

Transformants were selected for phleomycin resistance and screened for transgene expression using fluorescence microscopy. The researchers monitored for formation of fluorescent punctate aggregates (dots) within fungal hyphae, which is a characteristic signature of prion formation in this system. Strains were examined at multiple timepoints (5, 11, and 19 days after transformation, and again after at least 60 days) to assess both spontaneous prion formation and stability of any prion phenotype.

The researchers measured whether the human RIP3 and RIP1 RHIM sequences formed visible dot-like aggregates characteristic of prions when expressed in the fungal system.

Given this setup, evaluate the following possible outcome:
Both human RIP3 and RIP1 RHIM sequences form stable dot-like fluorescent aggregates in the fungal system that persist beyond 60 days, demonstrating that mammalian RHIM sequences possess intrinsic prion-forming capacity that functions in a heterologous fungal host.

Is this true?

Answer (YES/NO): YES